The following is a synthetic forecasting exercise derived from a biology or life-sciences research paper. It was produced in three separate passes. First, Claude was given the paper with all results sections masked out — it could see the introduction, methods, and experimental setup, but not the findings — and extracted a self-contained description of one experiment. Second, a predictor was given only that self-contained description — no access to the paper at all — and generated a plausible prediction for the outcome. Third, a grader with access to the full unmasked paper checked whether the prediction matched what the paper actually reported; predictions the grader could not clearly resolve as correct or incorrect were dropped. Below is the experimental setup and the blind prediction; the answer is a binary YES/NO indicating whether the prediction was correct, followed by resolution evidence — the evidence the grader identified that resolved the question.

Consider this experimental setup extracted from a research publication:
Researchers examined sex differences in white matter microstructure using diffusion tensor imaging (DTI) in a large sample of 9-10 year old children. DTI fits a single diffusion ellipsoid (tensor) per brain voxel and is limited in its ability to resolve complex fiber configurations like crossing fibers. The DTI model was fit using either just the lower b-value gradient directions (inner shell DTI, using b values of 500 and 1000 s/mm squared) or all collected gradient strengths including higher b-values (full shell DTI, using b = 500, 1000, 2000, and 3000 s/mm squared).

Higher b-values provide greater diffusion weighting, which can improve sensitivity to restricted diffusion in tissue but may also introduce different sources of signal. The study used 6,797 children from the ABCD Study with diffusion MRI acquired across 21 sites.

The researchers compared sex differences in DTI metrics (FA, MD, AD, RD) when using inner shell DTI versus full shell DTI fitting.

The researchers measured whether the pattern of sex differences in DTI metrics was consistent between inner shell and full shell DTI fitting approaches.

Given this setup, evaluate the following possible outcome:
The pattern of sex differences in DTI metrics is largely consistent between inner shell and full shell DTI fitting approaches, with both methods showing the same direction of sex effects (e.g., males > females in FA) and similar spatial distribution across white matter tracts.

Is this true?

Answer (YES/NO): YES